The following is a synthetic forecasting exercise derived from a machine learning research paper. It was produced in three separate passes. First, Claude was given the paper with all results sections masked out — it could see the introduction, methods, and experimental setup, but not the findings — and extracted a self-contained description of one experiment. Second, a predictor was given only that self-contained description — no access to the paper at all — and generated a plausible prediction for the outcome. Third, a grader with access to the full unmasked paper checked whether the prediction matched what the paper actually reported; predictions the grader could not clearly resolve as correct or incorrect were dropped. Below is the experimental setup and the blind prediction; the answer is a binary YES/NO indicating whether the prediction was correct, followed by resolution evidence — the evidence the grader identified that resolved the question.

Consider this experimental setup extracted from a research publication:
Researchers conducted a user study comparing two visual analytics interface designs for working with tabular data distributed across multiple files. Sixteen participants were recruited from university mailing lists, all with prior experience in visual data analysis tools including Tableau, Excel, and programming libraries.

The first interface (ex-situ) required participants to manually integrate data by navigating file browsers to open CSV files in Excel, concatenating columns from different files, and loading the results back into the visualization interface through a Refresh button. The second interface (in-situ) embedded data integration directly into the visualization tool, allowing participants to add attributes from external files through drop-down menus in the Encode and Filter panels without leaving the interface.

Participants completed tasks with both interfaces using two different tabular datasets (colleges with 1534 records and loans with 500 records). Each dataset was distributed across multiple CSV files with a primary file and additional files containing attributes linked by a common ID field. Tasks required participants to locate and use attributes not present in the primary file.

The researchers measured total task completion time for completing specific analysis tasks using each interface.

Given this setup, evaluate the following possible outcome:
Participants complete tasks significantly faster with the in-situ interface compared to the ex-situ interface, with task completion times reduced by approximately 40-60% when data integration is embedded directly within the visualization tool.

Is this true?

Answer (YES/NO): NO